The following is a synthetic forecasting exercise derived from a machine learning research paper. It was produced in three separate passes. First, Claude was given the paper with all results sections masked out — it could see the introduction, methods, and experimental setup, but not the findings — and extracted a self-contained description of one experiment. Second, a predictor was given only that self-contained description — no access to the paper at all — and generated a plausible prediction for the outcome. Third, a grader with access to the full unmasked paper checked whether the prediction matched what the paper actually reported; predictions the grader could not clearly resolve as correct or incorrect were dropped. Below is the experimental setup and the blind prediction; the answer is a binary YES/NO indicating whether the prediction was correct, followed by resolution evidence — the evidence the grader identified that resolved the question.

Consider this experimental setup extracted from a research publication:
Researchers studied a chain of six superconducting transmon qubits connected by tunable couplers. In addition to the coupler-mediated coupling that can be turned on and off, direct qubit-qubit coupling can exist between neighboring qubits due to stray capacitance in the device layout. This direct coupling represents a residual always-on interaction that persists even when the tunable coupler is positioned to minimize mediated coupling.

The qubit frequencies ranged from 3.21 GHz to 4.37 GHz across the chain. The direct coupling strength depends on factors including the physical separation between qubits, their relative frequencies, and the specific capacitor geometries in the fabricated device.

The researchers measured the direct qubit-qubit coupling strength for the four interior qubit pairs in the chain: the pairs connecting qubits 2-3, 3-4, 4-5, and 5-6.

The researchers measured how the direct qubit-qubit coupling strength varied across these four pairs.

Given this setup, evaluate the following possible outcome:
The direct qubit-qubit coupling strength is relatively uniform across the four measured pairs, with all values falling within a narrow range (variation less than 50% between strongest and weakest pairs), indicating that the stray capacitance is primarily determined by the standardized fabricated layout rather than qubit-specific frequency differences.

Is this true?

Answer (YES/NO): NO